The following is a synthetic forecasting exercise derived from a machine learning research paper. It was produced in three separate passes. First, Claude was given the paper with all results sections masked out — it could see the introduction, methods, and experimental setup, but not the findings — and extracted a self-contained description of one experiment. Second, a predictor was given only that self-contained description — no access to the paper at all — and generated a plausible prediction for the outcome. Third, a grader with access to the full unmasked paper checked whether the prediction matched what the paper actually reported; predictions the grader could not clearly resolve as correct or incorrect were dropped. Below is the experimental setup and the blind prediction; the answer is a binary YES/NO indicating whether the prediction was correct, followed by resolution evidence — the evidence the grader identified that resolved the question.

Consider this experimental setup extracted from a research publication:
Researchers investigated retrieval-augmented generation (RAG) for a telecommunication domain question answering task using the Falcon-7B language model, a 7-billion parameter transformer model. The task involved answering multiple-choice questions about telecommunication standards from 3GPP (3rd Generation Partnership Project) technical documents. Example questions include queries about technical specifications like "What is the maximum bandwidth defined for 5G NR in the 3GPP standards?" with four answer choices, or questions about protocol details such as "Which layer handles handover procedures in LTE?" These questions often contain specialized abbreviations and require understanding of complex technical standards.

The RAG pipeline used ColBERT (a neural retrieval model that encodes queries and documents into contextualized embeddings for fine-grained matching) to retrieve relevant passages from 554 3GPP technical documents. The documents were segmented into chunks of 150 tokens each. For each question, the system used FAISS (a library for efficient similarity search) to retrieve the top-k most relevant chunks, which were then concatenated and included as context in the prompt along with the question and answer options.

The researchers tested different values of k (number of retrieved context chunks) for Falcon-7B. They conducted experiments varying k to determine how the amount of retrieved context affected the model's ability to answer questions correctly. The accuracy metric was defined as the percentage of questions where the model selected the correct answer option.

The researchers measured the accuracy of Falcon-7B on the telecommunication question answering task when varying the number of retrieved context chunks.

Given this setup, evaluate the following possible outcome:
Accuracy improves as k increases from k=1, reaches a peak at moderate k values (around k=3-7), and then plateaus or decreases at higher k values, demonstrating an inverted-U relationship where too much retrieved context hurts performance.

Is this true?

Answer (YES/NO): YES